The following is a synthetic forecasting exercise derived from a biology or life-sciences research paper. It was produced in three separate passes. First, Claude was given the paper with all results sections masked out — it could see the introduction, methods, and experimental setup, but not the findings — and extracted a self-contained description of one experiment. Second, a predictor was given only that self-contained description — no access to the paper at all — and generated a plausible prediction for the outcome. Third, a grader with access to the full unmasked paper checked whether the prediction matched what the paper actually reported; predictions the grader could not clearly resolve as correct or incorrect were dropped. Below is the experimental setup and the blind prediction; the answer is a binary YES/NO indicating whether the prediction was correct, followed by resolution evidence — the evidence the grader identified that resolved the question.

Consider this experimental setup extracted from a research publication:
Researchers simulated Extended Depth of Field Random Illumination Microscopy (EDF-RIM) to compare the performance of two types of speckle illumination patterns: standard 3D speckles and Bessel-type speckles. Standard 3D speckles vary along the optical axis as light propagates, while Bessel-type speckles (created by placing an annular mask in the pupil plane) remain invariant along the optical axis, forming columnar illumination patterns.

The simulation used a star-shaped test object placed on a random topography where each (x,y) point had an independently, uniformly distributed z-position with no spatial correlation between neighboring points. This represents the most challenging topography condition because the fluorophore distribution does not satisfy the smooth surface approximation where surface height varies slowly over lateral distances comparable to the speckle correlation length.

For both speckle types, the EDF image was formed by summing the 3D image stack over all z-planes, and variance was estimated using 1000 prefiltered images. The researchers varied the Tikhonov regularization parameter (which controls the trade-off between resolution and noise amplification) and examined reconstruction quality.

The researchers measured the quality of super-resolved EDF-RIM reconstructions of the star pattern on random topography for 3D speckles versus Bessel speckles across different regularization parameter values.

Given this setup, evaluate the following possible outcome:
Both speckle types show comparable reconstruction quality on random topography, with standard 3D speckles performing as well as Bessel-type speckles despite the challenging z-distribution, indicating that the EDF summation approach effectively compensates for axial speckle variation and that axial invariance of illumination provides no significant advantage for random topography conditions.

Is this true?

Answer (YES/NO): NO